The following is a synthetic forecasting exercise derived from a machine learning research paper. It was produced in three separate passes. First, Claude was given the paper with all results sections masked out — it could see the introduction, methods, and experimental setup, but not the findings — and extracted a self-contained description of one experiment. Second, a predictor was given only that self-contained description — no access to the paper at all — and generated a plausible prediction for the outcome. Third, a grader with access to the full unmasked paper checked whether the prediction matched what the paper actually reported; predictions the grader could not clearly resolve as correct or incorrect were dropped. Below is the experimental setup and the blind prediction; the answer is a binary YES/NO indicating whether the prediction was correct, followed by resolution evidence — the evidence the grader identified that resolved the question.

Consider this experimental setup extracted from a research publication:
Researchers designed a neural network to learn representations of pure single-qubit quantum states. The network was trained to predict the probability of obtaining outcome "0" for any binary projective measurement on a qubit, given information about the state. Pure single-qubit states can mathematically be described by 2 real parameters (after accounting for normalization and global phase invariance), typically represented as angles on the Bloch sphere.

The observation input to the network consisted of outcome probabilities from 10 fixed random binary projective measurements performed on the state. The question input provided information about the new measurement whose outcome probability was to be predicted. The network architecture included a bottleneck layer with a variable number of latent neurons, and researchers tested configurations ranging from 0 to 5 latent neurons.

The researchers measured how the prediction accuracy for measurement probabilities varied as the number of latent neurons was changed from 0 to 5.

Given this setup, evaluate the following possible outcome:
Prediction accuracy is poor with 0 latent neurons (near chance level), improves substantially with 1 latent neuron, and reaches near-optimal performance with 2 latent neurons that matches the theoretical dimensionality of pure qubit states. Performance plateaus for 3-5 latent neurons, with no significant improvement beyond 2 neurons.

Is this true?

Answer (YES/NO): NO